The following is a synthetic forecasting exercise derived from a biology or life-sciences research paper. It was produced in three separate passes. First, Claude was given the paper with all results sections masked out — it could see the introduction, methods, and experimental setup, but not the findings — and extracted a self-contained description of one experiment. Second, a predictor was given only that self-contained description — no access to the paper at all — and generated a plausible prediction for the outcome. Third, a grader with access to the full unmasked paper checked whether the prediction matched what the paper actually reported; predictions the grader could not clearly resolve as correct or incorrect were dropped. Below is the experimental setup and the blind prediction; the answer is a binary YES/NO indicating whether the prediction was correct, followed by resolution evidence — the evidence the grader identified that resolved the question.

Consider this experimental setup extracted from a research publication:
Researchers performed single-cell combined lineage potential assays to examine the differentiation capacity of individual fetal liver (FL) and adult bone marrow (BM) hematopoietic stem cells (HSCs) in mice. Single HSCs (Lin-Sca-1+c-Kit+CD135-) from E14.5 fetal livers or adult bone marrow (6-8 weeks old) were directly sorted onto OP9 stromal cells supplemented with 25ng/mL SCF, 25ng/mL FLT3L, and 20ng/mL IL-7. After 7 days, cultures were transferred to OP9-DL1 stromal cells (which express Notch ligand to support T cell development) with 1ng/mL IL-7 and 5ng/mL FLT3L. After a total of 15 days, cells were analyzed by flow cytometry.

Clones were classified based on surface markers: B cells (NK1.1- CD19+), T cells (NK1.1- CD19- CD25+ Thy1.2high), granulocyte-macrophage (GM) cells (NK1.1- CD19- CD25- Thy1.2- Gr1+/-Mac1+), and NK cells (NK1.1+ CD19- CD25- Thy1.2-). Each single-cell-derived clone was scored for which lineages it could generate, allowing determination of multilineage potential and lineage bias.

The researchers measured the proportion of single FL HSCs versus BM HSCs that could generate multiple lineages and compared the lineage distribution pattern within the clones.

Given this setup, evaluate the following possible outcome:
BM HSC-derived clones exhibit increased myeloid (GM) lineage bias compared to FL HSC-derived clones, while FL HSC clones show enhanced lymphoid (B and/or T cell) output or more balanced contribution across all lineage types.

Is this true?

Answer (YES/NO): YES